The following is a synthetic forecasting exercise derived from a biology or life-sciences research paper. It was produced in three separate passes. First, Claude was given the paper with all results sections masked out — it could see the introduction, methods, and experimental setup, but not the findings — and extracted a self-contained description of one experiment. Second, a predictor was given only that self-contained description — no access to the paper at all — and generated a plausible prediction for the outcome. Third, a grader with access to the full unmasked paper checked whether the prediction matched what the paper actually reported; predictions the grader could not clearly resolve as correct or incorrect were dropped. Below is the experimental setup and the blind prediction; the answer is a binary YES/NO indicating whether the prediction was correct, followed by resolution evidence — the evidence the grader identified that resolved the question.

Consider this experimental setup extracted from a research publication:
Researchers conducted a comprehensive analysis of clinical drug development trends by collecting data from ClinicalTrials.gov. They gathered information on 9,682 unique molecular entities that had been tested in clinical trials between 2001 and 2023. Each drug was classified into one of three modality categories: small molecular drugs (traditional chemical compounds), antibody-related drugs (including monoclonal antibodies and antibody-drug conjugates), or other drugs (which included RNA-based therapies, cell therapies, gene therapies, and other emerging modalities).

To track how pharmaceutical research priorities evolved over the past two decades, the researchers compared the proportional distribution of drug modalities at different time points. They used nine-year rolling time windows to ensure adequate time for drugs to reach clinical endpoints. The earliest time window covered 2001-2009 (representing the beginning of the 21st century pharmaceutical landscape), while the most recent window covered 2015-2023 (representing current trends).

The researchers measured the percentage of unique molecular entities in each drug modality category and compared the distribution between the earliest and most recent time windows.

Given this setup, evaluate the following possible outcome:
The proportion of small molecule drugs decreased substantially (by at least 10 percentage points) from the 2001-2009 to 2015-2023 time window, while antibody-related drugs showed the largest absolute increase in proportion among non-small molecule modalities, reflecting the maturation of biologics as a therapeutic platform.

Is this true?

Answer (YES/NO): NO